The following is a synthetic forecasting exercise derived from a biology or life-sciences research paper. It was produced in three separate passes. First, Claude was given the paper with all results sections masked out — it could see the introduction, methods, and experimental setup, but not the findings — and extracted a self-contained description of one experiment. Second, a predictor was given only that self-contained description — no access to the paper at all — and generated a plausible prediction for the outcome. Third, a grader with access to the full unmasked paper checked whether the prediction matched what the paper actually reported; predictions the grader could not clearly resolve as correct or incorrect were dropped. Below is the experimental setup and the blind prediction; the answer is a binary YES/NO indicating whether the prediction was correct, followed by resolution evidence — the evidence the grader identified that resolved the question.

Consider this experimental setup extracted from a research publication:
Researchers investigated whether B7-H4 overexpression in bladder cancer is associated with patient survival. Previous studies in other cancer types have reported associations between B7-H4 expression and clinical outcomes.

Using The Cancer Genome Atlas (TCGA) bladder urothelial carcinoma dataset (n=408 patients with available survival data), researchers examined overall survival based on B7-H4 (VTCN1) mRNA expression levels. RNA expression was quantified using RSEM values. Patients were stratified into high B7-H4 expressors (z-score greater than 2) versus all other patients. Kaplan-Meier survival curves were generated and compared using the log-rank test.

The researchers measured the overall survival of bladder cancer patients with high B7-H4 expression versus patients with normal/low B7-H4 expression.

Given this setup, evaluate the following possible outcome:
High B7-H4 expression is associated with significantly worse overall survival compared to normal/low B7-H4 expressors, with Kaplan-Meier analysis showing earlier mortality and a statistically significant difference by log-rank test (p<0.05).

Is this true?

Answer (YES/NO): YES